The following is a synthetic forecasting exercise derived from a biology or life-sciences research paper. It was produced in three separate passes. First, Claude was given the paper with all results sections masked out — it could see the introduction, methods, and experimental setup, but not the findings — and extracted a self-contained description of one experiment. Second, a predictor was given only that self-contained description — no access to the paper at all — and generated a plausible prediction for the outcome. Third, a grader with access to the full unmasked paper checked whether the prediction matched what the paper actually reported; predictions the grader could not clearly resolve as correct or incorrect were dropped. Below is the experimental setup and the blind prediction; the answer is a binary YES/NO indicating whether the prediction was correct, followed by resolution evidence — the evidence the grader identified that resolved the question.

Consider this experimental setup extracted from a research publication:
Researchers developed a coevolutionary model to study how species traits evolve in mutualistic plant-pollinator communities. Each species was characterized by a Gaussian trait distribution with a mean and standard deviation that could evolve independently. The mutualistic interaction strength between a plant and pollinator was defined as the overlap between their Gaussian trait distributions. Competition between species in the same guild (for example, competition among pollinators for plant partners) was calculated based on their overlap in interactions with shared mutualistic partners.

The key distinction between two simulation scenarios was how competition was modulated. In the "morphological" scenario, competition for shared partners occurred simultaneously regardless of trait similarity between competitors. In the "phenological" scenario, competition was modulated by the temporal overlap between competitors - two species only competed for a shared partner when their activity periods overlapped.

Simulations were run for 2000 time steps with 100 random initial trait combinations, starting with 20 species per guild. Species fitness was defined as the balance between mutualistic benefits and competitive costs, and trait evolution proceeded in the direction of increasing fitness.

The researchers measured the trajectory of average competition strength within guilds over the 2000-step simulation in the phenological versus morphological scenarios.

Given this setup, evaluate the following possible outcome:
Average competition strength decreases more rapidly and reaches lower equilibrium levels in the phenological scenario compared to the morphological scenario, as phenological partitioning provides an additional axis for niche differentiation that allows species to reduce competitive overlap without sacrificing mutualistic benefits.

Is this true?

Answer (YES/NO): YES